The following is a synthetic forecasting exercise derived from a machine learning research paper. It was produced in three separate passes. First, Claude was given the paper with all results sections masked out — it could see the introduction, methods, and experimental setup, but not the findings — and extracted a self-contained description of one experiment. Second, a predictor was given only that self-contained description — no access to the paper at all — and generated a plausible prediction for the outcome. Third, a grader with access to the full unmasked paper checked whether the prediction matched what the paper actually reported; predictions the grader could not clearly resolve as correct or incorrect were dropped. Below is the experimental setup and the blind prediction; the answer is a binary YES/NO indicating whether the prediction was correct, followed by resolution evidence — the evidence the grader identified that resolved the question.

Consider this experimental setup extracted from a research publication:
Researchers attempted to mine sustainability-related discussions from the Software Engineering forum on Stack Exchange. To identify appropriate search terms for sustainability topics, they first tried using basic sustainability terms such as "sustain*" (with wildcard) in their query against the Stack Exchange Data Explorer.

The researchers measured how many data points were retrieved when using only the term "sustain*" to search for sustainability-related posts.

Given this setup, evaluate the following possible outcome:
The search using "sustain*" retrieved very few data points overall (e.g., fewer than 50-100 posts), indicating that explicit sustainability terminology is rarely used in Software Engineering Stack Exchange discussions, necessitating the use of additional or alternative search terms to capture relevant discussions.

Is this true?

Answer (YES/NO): NO